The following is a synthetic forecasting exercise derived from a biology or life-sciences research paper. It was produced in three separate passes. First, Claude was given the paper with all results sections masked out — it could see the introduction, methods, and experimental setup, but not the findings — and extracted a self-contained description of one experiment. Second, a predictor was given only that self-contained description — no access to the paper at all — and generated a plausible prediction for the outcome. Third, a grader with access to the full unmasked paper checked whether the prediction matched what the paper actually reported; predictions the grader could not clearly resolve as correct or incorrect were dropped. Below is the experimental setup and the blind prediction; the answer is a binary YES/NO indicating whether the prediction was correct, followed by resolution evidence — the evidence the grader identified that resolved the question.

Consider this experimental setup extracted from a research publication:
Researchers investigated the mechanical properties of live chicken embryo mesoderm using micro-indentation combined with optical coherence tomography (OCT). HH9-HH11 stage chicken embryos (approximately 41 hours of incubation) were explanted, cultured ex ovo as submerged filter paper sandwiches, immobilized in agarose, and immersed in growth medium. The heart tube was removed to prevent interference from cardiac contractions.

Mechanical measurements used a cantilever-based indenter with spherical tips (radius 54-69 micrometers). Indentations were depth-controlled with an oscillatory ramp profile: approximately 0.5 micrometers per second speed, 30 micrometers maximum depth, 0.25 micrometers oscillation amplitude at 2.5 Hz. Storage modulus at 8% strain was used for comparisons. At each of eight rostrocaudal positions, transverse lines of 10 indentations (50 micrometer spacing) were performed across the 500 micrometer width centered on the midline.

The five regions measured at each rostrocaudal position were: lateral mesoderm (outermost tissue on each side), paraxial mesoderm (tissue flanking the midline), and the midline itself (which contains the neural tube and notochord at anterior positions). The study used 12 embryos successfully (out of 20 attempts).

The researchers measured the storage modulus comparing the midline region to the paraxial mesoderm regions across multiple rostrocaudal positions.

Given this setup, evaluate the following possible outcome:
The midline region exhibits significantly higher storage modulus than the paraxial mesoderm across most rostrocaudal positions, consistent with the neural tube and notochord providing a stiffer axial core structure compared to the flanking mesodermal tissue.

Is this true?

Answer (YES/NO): NO